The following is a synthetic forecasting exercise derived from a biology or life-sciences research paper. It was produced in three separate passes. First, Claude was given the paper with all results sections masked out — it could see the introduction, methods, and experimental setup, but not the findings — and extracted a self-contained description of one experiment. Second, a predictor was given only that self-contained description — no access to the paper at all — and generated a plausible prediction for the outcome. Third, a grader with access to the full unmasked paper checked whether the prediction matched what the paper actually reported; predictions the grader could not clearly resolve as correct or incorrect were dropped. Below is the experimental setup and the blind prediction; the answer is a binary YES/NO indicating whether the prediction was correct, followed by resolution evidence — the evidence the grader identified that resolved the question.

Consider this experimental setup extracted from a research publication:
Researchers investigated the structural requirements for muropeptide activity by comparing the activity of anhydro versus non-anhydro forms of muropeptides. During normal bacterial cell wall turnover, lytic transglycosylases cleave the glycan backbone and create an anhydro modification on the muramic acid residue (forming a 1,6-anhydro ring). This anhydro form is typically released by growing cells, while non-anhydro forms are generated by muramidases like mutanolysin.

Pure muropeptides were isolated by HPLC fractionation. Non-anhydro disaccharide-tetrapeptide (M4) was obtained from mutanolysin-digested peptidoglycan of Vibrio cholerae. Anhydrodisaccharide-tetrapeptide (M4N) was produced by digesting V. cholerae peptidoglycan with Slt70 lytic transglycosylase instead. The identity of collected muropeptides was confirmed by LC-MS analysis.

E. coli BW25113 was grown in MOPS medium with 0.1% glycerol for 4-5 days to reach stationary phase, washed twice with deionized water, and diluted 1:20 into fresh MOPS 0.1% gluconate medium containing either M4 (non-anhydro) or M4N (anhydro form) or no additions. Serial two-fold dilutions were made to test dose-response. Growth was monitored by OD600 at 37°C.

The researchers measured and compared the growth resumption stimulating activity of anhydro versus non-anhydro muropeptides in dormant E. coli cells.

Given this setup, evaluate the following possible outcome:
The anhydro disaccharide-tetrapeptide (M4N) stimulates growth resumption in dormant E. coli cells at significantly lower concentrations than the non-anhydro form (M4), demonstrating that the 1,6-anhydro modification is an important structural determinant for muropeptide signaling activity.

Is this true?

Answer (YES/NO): NO